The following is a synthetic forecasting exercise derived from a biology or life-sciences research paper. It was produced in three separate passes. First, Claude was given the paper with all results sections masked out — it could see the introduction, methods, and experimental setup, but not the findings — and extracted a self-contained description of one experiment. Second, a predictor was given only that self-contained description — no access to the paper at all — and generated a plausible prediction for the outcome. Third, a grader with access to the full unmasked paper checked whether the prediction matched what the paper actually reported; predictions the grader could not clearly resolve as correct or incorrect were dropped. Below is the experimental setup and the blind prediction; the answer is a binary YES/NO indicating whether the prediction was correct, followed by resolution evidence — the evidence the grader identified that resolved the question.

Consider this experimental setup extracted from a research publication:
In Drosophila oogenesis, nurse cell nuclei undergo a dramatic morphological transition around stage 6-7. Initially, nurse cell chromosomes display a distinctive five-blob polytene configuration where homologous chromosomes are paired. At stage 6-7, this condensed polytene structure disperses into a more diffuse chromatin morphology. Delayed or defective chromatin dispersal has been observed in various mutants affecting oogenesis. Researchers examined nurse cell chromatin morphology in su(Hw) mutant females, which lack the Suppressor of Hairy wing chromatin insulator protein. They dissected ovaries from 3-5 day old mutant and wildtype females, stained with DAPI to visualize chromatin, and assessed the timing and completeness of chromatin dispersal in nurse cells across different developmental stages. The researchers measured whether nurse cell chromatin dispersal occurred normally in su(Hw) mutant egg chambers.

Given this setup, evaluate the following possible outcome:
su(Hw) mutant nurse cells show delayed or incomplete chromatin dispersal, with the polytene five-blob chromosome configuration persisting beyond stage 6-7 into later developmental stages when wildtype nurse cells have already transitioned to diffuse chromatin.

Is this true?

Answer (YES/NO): YES